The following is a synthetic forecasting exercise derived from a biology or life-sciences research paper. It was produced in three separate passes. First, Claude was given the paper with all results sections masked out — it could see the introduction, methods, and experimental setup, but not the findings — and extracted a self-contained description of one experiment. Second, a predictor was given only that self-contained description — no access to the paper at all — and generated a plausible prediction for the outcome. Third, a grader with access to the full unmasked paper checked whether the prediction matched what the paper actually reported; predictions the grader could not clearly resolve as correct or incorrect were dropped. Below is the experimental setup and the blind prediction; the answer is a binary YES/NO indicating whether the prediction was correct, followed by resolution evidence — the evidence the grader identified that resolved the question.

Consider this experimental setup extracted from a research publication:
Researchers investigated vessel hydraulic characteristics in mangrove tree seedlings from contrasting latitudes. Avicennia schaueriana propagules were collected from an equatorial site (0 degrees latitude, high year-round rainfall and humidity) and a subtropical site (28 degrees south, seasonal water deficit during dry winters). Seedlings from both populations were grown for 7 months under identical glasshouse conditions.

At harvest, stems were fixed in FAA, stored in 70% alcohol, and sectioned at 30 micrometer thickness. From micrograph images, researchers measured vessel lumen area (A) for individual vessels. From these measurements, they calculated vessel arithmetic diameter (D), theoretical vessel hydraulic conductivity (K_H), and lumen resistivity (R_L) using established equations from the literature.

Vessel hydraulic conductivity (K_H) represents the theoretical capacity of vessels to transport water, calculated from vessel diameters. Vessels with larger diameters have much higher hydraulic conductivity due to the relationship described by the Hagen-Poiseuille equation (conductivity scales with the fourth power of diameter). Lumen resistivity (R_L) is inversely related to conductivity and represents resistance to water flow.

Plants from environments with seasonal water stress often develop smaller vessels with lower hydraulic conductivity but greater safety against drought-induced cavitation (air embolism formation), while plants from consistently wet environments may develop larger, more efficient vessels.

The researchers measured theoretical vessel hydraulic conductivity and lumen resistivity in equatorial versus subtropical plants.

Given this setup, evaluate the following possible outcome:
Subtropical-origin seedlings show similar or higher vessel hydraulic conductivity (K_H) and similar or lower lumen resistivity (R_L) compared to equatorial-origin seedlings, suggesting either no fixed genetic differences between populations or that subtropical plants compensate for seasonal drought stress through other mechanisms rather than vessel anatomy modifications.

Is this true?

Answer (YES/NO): NO